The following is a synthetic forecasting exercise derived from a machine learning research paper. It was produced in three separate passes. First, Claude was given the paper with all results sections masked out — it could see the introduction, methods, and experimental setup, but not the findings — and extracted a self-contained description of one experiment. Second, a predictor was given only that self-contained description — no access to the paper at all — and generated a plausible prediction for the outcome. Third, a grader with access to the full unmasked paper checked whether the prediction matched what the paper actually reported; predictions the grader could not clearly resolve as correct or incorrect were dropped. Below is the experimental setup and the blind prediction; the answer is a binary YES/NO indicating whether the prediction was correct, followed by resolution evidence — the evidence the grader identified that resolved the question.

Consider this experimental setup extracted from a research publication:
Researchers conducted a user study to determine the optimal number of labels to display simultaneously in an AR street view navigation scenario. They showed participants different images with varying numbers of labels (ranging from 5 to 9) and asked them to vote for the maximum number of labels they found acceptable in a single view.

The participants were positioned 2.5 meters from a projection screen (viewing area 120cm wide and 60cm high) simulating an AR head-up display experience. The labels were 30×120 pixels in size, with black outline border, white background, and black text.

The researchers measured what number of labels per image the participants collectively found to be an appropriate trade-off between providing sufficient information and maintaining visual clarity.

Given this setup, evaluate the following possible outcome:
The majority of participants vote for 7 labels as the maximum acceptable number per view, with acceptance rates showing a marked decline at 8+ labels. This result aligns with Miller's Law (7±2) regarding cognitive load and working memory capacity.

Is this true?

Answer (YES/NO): NO